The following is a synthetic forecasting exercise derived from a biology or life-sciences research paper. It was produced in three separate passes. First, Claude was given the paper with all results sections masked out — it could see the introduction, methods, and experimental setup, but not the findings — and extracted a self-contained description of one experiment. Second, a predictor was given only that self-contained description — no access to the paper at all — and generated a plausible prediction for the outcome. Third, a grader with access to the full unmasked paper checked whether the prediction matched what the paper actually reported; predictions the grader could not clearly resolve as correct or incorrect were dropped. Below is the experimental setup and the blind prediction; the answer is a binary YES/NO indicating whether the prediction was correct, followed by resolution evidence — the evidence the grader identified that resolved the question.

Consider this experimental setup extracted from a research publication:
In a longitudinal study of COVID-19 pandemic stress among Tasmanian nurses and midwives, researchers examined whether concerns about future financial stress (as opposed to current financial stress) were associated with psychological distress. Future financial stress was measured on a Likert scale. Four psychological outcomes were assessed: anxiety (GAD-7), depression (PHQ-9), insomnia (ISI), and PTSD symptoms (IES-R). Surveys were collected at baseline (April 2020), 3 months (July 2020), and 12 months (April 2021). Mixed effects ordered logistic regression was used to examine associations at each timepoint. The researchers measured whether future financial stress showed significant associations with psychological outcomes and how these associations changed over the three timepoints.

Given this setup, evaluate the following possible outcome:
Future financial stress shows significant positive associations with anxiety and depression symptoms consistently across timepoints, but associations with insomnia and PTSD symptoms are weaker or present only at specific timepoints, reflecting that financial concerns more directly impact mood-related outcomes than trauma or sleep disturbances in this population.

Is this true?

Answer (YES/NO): NO